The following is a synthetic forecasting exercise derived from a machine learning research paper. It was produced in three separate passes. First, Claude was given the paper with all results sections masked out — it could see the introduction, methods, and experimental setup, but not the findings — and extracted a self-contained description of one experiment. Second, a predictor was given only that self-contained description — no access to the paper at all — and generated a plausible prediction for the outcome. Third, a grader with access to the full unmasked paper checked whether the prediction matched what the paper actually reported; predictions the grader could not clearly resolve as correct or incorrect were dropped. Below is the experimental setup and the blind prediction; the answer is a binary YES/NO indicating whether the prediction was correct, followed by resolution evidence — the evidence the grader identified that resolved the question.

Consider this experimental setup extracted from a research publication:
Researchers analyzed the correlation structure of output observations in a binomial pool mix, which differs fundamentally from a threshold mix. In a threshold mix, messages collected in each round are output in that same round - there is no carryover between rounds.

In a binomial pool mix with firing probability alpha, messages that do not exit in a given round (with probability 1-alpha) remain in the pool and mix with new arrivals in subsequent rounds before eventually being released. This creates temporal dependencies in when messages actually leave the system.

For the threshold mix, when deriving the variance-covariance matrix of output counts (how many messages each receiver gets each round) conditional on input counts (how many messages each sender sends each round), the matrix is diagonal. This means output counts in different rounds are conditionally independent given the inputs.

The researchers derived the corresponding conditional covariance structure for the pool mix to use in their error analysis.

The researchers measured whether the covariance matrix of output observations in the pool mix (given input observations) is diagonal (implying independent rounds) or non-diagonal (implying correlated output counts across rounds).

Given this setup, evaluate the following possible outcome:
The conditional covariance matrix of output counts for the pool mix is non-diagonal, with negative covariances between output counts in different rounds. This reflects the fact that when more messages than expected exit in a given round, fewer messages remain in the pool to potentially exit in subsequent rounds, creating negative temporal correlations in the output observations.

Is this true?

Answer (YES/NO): YES